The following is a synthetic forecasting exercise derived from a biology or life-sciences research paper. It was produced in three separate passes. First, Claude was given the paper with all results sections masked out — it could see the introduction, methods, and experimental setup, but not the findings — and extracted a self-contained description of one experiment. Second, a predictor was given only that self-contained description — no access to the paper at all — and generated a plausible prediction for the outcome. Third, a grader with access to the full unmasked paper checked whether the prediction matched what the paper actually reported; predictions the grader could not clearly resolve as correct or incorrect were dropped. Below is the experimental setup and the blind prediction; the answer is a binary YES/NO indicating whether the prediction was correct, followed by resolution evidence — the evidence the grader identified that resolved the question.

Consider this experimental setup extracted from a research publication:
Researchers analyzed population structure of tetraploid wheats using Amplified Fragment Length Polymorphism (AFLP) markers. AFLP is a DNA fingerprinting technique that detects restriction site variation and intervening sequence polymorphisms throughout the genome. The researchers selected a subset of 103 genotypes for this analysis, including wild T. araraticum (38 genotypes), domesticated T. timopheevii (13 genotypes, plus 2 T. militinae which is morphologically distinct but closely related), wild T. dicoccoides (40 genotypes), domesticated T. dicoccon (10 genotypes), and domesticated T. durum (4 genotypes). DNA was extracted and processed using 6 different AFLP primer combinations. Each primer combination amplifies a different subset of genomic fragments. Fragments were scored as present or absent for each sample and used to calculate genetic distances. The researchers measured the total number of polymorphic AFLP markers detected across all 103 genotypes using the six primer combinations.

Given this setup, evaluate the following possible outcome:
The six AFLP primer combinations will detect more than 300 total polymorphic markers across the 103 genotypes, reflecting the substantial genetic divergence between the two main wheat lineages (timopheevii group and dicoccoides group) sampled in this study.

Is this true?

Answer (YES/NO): NO